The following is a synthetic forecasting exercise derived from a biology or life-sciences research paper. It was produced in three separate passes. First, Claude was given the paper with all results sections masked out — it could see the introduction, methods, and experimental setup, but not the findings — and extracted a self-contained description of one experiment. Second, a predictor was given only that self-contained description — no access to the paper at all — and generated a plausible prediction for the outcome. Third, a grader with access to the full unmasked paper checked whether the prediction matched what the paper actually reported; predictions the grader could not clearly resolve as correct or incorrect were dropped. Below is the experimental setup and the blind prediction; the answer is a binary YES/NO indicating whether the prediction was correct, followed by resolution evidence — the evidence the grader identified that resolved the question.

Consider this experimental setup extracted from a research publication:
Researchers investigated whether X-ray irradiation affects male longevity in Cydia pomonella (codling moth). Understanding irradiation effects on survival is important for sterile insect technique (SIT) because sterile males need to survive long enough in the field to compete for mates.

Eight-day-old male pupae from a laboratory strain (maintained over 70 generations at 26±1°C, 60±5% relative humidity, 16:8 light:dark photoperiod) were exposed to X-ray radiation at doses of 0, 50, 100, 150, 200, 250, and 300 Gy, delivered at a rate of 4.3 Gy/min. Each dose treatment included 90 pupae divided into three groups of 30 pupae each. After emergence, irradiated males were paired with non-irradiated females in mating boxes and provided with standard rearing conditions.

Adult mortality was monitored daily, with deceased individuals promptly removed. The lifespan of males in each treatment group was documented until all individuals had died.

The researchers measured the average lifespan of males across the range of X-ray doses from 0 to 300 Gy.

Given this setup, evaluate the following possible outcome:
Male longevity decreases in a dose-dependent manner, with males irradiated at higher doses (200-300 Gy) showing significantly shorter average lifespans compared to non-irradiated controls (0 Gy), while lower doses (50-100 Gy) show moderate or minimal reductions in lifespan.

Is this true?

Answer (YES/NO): NO